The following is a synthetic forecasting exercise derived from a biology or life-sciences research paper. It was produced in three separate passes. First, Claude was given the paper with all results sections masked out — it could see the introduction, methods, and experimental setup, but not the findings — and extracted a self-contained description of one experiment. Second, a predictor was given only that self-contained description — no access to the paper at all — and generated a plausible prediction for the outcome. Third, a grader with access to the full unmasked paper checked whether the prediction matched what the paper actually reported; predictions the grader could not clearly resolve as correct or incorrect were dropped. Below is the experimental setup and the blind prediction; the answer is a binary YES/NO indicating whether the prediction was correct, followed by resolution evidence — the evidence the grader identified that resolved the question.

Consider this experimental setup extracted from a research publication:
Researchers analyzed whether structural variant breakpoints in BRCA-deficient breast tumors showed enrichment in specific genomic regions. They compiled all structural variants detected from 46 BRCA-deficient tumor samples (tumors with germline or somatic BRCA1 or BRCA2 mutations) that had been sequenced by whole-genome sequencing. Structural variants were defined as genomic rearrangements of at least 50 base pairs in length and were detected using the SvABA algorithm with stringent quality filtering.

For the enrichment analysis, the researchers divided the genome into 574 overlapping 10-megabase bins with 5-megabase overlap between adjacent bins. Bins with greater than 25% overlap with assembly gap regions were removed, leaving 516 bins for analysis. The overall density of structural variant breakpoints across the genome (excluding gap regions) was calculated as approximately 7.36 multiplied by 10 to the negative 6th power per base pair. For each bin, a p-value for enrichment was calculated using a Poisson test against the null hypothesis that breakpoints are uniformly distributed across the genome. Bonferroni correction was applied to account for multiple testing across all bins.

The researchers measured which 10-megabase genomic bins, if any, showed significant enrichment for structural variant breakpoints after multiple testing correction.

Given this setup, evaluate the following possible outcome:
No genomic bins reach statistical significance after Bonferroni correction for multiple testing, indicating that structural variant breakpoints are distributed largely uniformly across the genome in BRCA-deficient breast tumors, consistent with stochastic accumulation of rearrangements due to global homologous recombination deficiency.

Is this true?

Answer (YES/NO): NO